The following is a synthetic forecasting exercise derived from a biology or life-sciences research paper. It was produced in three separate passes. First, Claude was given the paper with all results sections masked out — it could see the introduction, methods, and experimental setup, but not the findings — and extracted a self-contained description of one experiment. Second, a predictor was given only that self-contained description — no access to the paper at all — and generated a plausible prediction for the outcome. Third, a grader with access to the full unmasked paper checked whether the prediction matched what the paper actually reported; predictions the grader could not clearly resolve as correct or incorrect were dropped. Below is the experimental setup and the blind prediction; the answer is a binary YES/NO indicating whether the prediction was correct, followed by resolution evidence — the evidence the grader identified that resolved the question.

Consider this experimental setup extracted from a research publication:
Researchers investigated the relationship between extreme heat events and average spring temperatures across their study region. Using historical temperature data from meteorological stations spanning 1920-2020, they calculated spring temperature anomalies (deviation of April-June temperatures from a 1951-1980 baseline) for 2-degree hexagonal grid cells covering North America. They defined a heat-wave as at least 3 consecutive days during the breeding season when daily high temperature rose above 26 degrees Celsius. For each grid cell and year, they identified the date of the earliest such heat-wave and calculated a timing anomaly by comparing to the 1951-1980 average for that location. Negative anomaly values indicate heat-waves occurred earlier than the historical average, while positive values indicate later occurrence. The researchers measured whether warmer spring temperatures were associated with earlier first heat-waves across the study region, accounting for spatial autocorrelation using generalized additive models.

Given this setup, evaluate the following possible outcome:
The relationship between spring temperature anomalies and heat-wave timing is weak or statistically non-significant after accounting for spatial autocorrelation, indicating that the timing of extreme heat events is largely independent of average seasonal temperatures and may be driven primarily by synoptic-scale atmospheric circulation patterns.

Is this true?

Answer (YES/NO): YES